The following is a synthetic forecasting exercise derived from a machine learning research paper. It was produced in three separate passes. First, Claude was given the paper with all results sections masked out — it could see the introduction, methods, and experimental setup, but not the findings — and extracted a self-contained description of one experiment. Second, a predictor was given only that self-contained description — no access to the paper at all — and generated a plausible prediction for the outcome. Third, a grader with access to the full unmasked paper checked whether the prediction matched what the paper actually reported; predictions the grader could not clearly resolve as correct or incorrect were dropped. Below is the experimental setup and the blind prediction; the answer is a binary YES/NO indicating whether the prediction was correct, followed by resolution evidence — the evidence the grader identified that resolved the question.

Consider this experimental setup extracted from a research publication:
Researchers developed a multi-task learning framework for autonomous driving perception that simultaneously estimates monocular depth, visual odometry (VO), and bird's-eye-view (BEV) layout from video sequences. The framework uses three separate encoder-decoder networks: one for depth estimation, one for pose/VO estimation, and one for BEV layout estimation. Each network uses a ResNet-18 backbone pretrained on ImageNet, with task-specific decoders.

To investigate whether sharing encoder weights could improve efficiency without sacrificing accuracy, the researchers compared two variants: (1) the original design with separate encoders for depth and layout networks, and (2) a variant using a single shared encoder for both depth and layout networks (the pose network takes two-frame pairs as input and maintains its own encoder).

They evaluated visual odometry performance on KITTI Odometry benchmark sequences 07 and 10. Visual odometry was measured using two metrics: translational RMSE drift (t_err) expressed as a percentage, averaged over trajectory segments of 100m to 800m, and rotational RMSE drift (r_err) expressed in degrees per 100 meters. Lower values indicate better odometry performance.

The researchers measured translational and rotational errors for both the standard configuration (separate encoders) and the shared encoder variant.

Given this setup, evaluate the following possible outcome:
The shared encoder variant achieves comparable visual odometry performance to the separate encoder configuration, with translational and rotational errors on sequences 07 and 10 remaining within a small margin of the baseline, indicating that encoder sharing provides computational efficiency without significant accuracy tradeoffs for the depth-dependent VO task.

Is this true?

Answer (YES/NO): NO